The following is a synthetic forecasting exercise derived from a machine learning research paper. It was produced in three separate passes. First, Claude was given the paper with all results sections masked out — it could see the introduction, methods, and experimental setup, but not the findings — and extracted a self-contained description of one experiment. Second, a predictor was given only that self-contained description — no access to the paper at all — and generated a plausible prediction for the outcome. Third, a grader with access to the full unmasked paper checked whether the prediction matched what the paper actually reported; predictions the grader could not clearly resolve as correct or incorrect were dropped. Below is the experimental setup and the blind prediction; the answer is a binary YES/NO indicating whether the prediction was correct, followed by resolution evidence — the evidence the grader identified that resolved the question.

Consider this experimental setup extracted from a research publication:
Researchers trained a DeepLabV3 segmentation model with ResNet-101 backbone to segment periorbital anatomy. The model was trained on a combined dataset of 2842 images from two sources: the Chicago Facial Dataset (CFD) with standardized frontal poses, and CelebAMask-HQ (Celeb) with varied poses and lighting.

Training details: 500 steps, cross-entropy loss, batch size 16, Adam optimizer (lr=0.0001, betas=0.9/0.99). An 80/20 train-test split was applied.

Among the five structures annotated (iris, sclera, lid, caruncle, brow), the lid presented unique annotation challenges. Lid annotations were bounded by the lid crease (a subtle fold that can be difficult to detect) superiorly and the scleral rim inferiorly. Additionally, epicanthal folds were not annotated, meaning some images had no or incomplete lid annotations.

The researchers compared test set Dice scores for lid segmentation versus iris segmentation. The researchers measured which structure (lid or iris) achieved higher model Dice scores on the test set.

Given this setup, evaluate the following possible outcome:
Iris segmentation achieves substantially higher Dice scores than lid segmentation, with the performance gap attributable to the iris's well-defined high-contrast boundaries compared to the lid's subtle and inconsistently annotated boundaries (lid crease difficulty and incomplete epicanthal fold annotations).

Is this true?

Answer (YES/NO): YES